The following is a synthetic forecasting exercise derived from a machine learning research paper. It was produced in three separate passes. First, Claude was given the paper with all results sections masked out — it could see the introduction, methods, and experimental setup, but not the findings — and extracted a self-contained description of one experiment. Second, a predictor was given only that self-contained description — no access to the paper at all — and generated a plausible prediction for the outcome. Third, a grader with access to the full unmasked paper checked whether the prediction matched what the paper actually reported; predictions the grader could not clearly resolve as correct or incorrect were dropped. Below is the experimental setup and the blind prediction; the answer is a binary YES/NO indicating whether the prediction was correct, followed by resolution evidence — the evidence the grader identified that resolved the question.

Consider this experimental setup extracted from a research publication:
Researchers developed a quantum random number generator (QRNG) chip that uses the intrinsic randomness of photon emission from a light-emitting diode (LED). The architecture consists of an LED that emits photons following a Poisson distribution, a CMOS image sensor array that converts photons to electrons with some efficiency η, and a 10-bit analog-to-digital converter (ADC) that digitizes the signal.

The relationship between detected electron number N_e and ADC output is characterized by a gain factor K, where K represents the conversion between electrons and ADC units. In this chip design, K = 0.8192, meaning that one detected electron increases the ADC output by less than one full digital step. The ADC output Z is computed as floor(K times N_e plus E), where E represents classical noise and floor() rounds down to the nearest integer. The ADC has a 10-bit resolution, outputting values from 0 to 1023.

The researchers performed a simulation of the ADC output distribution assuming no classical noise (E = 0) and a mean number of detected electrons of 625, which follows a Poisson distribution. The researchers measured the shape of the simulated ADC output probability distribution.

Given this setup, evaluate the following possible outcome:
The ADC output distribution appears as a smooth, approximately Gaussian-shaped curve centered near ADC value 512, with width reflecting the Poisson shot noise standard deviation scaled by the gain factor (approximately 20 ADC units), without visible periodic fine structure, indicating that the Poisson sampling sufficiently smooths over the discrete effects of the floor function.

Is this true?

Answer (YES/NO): NO